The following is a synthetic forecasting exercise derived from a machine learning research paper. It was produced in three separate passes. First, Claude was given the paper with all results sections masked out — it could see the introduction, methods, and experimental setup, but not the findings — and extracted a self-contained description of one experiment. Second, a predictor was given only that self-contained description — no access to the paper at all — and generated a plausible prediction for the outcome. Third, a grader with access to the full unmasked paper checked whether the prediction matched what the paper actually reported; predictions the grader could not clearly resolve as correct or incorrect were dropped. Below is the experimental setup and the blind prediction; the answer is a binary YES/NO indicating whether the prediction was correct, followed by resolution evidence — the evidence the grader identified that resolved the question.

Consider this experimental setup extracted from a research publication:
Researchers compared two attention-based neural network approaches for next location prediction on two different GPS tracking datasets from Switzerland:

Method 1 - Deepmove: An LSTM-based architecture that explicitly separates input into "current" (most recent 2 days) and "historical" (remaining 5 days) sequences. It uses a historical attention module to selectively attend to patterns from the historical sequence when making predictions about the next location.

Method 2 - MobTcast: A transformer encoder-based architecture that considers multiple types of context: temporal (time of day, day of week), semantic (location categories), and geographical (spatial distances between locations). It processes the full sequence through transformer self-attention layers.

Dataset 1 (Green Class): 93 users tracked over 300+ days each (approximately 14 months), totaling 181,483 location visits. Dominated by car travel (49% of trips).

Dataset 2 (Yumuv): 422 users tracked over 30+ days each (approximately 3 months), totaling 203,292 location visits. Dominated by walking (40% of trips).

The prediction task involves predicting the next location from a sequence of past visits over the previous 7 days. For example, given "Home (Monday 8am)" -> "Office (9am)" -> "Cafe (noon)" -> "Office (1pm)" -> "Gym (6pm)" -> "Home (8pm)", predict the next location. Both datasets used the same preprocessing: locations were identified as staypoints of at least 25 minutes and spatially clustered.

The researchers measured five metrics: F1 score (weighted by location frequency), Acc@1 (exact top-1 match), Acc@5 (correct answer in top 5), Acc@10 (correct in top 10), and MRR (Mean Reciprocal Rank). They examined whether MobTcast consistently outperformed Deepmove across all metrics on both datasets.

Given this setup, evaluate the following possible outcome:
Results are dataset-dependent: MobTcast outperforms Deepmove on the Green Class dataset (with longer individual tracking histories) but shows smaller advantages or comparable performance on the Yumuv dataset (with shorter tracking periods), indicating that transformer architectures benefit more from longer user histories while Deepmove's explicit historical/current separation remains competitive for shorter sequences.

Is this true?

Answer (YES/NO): NO